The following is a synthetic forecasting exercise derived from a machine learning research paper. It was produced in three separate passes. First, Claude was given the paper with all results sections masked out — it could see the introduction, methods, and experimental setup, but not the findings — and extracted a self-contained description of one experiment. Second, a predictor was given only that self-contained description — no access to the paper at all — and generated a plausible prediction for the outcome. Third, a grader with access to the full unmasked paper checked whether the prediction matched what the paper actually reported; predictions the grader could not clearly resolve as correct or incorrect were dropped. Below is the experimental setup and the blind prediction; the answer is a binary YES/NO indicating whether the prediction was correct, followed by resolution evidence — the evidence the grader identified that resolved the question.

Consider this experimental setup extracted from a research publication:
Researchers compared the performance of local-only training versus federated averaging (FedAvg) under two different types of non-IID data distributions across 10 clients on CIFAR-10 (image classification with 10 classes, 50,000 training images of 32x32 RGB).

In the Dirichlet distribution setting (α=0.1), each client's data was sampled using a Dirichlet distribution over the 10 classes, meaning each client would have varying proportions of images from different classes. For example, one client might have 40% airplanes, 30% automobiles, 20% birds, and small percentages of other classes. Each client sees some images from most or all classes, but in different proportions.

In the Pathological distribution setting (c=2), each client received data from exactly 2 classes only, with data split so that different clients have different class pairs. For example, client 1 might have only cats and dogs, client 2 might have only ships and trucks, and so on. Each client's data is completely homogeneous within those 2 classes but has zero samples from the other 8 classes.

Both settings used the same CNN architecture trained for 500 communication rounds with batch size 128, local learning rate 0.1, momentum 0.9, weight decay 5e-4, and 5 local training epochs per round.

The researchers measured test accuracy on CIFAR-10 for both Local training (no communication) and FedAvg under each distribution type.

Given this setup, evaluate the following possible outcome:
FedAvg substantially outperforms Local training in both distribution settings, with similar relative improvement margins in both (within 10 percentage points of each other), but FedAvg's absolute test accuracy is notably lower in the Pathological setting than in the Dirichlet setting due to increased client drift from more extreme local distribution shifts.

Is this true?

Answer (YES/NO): NO